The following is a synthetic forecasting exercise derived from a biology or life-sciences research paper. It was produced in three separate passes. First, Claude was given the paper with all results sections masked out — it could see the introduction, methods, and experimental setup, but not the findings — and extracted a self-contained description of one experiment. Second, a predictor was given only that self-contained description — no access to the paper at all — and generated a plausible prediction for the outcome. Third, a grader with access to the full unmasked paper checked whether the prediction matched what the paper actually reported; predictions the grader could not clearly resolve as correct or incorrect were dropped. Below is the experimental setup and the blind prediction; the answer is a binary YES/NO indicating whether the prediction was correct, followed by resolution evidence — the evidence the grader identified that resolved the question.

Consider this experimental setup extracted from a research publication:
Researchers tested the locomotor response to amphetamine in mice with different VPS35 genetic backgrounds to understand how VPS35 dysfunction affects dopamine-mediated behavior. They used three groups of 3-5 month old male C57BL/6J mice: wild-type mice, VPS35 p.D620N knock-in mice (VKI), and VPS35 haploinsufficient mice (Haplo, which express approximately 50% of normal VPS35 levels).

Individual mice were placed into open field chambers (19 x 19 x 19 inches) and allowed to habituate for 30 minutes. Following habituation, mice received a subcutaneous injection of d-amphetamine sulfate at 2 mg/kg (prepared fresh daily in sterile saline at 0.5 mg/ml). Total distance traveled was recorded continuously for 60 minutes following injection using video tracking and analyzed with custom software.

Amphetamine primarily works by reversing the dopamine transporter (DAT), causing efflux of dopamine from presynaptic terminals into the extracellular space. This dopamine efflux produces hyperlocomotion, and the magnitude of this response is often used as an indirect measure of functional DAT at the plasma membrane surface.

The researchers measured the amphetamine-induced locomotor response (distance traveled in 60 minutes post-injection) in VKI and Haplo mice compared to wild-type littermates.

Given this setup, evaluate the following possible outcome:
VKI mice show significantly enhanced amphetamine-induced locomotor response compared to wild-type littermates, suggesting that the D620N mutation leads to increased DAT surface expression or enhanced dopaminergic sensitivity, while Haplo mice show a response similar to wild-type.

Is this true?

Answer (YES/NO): NO